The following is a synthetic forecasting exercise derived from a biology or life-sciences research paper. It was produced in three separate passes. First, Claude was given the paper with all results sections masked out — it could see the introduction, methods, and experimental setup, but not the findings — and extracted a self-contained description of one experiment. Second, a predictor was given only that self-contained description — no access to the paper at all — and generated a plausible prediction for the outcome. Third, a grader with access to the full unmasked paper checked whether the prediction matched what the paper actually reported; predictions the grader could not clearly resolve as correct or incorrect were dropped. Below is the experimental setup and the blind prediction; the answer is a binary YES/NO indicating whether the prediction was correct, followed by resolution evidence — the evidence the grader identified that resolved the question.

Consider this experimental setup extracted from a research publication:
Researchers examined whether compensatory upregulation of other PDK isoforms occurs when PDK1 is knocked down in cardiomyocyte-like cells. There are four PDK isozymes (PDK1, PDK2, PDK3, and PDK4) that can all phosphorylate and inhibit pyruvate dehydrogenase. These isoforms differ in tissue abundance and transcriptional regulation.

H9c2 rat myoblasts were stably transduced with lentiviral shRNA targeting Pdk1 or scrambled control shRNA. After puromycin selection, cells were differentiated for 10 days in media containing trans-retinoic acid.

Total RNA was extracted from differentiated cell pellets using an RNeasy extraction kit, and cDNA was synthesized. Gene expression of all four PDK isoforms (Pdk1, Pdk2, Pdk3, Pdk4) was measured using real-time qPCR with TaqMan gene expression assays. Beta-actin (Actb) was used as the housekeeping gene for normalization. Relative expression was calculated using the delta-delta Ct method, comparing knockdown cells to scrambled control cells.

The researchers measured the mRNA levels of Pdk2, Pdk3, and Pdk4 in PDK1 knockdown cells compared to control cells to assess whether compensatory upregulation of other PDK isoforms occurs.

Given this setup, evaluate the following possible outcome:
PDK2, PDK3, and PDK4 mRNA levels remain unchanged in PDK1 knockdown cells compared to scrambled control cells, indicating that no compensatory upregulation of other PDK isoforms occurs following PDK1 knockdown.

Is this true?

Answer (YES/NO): NO